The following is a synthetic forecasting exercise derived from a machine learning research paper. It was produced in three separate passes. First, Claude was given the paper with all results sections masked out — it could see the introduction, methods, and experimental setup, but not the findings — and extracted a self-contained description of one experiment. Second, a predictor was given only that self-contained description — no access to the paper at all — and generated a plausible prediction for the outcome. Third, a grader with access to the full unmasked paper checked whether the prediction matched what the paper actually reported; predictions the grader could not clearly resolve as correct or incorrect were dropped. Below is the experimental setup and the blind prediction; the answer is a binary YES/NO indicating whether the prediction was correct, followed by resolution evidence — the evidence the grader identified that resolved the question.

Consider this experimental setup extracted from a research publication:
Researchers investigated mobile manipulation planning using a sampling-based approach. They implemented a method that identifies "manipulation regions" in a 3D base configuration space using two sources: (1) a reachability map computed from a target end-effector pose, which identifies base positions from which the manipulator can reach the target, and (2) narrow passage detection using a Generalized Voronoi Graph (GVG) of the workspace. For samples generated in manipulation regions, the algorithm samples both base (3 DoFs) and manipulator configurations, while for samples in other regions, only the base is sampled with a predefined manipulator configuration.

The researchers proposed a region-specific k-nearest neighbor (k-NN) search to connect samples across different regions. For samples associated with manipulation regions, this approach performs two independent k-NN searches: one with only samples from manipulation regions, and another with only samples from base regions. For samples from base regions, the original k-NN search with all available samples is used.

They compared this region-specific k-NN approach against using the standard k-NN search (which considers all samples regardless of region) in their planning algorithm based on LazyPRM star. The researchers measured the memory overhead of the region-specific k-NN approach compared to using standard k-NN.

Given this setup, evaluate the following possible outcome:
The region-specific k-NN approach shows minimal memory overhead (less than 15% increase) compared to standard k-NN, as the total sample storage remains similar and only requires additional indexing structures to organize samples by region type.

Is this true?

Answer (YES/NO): NO